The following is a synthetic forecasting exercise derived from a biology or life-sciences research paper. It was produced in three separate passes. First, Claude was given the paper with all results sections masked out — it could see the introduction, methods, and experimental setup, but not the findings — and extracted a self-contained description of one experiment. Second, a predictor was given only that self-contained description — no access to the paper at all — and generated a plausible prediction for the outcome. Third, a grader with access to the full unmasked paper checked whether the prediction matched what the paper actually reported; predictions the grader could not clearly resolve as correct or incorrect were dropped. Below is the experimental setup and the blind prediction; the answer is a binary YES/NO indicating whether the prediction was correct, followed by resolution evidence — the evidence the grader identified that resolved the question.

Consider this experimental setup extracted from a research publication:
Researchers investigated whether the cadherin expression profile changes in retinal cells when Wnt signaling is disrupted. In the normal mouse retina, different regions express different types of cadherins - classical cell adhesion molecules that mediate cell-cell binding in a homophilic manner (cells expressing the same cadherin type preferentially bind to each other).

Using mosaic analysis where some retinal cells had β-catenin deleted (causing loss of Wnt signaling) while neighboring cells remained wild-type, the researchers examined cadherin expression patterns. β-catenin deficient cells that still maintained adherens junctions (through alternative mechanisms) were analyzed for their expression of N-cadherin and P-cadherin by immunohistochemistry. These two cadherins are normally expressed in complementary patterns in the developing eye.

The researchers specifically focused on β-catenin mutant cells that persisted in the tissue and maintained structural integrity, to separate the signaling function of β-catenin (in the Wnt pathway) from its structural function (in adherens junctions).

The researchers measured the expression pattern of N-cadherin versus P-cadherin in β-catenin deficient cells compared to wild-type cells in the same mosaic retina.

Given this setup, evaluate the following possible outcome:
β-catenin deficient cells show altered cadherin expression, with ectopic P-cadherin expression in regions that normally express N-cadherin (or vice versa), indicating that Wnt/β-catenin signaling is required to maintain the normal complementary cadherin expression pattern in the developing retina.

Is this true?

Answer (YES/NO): YES